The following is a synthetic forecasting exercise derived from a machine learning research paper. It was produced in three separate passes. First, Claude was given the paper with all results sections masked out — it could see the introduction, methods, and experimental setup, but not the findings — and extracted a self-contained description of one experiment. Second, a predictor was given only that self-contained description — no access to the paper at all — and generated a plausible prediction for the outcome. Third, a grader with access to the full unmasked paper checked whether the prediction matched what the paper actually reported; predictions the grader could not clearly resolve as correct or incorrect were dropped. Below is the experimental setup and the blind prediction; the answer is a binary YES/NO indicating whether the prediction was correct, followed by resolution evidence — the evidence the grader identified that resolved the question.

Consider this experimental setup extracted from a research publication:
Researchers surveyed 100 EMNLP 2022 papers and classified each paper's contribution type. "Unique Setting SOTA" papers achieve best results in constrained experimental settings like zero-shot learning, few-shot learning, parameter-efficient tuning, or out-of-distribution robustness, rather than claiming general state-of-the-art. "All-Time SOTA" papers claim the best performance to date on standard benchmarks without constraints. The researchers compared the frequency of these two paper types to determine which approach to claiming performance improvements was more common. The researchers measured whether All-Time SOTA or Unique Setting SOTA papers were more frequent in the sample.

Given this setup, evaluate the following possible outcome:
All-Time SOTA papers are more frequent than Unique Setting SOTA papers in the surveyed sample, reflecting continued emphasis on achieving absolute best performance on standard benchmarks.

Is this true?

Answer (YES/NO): NO